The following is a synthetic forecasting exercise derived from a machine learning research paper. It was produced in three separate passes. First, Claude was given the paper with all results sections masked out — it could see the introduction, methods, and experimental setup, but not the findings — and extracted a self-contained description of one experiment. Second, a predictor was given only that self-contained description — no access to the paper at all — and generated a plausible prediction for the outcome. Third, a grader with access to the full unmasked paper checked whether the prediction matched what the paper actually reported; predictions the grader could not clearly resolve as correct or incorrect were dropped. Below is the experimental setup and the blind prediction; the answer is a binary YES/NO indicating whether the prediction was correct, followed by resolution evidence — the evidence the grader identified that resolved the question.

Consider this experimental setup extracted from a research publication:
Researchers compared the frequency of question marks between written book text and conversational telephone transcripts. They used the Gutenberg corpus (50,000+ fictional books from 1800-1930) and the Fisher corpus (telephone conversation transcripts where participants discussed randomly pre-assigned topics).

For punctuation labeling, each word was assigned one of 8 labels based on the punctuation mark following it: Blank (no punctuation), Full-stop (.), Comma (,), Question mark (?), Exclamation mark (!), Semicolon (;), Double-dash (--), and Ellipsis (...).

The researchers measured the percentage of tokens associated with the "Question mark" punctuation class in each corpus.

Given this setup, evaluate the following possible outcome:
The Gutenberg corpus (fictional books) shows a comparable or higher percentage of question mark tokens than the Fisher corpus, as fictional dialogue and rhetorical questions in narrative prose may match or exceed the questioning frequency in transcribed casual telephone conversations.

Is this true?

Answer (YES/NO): NO